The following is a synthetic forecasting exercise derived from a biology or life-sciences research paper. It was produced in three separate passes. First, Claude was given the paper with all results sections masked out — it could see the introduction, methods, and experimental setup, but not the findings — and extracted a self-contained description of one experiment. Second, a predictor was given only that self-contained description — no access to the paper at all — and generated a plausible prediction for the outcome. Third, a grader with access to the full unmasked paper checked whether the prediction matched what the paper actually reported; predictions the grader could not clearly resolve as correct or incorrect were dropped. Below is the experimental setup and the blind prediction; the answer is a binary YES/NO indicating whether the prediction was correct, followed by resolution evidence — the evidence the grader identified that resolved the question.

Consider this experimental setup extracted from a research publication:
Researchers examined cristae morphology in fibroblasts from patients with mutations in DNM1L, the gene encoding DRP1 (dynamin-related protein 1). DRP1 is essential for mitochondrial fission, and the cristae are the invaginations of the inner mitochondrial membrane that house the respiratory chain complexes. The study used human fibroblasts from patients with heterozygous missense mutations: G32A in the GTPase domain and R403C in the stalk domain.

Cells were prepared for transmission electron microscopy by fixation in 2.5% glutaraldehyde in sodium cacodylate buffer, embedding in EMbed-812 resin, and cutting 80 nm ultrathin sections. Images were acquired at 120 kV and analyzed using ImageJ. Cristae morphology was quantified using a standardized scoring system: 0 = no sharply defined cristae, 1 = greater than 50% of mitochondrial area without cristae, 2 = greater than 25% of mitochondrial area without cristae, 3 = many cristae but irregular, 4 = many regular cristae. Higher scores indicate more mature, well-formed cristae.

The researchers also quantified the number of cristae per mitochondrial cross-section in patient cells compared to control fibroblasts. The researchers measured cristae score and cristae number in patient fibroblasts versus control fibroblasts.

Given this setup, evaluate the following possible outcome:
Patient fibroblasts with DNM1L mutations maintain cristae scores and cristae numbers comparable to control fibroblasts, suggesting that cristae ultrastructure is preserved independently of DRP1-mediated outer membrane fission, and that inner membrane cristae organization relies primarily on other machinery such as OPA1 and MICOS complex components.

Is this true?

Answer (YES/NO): NO